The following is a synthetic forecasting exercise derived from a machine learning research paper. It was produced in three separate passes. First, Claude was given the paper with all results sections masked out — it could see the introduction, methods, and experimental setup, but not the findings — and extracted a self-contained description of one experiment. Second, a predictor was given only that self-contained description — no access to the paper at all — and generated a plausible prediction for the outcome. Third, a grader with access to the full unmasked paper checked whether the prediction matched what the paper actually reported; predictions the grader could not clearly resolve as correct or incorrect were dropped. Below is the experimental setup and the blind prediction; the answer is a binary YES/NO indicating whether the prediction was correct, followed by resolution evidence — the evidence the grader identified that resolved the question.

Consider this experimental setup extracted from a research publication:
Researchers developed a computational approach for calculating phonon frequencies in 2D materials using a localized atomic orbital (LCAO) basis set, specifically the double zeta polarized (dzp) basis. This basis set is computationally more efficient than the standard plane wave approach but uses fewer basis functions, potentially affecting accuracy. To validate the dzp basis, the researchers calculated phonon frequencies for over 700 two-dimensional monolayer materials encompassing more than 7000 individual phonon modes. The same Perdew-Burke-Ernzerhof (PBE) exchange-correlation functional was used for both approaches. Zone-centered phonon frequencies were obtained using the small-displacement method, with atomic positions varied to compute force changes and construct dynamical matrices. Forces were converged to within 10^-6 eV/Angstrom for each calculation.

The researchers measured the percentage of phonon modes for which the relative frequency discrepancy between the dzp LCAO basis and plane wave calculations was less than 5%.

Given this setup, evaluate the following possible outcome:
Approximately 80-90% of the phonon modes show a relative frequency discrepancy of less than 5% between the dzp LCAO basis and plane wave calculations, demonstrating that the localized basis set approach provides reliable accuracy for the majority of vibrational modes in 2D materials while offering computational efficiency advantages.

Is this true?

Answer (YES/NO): YES